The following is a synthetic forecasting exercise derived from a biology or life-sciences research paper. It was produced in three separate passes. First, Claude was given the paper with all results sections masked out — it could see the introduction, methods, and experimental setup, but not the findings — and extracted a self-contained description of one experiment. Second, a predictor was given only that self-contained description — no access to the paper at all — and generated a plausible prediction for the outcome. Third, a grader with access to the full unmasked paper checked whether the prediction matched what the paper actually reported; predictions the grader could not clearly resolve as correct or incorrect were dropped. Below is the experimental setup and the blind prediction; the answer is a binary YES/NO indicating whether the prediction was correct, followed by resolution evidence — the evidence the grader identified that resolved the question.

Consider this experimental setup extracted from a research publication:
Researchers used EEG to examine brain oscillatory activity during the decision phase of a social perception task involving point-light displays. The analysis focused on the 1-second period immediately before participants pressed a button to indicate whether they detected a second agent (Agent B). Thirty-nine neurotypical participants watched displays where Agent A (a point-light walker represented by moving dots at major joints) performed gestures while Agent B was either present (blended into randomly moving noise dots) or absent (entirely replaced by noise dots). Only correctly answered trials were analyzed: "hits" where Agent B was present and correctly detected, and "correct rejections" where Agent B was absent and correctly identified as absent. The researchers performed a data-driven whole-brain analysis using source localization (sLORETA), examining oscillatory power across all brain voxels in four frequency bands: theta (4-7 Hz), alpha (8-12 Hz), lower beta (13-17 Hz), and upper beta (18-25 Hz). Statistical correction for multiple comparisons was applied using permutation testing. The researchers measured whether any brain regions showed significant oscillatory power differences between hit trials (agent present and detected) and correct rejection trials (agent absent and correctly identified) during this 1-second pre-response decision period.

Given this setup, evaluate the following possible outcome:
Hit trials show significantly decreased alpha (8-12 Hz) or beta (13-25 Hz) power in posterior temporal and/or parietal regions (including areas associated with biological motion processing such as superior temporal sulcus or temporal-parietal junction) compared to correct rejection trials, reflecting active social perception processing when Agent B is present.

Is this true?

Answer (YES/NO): YES